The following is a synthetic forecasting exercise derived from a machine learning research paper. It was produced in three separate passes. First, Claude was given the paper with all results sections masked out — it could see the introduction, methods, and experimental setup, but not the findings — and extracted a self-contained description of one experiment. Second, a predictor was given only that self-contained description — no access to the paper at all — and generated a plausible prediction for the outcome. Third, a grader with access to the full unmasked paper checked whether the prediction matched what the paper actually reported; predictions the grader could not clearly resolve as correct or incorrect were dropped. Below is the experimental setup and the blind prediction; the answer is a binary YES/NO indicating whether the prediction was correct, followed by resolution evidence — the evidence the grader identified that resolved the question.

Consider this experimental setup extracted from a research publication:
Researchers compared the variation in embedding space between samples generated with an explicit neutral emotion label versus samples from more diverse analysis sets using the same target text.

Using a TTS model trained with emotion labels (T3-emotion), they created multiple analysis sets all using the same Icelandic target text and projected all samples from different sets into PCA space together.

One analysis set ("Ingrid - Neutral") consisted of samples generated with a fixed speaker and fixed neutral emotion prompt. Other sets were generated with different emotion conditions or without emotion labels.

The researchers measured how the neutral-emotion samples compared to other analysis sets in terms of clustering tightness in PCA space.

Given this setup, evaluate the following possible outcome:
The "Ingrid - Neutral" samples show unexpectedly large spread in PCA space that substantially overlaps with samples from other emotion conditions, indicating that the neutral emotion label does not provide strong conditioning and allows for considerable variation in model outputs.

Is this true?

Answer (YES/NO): NO